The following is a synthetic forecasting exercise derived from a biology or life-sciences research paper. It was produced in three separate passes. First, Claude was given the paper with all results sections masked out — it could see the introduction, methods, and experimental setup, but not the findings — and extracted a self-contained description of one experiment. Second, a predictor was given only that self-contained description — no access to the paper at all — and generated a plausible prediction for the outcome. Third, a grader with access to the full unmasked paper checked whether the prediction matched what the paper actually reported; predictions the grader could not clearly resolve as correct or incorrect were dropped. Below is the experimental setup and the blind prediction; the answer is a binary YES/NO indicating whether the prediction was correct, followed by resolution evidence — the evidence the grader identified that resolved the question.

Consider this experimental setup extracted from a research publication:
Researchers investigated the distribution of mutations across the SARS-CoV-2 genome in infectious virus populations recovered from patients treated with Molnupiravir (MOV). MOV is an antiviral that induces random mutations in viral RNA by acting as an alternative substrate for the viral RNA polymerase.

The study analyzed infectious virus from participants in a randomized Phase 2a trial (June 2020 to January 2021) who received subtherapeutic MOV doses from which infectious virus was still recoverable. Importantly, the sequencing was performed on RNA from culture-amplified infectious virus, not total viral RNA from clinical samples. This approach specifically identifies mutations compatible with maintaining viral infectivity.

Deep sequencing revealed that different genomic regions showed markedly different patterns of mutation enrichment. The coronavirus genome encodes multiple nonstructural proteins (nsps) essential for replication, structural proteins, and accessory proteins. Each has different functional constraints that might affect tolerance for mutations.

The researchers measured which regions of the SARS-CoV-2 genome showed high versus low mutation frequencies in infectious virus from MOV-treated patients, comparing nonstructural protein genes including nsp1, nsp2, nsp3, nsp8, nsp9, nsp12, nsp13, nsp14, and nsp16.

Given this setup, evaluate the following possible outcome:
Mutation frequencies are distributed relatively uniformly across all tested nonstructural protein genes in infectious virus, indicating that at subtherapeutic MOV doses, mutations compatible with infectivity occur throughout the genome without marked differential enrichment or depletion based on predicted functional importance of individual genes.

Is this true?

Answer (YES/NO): NO